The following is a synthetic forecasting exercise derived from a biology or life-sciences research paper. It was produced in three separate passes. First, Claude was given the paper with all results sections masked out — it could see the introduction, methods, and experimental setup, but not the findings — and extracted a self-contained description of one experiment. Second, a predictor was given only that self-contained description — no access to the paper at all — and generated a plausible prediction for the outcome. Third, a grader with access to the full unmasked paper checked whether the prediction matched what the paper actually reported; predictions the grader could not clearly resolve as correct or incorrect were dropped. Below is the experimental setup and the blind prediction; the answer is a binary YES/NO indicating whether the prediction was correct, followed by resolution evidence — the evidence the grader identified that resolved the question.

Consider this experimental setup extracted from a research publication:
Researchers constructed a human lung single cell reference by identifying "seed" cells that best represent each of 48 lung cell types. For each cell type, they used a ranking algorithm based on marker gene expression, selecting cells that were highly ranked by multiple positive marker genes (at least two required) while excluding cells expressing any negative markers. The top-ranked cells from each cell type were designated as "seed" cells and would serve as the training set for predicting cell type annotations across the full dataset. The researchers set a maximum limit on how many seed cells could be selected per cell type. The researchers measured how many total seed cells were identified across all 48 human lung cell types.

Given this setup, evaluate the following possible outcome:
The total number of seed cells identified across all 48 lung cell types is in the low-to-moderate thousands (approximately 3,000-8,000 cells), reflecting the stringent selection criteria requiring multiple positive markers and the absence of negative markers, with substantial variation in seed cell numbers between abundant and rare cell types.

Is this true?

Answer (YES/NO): YES